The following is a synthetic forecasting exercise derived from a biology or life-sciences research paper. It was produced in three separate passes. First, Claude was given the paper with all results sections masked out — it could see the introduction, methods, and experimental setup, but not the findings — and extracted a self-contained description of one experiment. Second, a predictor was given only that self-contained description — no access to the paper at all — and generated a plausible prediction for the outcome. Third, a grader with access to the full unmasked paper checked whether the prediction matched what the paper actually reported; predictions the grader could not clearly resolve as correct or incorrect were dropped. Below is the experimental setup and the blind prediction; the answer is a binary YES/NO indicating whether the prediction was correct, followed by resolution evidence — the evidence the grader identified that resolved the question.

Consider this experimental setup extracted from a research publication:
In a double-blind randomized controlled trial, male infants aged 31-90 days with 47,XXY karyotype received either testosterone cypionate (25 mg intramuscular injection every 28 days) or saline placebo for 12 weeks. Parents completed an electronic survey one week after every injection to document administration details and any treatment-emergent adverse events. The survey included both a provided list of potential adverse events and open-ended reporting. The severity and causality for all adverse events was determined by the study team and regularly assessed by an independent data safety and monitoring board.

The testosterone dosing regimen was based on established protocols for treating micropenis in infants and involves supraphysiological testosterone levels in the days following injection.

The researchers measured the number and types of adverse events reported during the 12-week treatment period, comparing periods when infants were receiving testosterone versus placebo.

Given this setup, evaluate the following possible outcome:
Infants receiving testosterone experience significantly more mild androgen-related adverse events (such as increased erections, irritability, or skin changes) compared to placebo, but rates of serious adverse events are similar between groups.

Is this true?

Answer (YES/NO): YES